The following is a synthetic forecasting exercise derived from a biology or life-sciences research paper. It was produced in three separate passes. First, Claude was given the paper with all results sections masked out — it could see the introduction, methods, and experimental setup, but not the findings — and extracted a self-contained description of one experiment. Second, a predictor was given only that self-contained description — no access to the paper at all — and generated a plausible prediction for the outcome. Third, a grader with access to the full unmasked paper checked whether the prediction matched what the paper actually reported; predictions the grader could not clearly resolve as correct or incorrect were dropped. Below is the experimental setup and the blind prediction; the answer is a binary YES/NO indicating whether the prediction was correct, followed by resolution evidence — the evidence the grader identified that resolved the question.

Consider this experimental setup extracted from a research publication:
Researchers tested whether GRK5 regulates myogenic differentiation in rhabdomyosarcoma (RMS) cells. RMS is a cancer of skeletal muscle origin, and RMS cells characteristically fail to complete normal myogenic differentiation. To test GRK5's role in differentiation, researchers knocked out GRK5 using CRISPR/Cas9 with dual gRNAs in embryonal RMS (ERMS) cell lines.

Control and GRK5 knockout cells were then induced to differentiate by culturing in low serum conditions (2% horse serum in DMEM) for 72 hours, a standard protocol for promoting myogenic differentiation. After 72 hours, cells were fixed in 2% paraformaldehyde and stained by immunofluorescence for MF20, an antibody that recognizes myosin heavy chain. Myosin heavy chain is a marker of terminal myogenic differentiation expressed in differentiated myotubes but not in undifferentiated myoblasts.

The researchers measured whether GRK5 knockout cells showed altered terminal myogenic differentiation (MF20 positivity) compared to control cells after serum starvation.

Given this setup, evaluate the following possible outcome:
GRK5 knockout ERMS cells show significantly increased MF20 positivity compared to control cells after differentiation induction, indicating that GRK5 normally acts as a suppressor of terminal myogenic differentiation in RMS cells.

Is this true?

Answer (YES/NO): NO